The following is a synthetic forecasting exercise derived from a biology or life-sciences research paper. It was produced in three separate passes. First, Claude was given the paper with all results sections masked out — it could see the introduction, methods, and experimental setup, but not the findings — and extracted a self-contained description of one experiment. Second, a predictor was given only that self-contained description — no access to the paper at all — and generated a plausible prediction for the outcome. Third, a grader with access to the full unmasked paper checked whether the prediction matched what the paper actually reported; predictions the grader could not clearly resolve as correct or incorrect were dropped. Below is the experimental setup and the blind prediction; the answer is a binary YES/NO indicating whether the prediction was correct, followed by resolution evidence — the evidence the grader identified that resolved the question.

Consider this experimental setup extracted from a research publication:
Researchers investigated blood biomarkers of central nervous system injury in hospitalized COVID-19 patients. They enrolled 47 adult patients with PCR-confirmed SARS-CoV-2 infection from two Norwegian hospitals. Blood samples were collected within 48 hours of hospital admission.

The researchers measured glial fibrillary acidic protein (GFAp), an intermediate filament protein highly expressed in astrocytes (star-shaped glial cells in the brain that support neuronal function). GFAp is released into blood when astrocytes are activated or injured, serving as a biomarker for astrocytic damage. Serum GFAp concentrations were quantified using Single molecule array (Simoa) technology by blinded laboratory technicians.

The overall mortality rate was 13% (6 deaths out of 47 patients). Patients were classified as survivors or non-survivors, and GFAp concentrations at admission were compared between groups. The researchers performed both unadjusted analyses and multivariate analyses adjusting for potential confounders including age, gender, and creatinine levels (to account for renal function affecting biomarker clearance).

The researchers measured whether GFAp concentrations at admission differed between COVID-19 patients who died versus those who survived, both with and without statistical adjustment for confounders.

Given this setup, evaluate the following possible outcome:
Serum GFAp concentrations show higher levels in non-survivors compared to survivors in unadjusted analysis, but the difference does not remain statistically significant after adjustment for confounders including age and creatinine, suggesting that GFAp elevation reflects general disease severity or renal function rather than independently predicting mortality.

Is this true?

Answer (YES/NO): NO